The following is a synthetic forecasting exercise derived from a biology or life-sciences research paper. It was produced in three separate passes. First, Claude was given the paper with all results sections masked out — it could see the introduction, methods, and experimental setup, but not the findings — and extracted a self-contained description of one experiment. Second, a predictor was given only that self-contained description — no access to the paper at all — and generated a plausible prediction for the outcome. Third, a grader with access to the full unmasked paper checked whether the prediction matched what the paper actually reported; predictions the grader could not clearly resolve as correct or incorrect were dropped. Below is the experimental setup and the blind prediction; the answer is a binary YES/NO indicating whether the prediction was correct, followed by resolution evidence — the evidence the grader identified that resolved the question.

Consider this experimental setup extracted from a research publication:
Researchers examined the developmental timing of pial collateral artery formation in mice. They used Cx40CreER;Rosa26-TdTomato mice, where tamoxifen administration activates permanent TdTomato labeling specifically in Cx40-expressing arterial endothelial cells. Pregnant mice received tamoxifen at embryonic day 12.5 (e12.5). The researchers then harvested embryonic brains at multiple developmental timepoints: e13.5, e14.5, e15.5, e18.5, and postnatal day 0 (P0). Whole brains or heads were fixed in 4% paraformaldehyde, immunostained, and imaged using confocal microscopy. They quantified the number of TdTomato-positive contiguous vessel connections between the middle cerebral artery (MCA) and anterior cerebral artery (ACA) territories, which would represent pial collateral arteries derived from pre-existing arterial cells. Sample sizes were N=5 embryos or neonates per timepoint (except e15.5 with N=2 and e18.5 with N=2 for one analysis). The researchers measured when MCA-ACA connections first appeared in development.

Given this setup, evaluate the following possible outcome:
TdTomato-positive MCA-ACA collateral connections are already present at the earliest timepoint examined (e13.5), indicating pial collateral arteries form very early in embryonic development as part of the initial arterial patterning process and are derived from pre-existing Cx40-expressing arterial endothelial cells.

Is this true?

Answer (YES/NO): NO